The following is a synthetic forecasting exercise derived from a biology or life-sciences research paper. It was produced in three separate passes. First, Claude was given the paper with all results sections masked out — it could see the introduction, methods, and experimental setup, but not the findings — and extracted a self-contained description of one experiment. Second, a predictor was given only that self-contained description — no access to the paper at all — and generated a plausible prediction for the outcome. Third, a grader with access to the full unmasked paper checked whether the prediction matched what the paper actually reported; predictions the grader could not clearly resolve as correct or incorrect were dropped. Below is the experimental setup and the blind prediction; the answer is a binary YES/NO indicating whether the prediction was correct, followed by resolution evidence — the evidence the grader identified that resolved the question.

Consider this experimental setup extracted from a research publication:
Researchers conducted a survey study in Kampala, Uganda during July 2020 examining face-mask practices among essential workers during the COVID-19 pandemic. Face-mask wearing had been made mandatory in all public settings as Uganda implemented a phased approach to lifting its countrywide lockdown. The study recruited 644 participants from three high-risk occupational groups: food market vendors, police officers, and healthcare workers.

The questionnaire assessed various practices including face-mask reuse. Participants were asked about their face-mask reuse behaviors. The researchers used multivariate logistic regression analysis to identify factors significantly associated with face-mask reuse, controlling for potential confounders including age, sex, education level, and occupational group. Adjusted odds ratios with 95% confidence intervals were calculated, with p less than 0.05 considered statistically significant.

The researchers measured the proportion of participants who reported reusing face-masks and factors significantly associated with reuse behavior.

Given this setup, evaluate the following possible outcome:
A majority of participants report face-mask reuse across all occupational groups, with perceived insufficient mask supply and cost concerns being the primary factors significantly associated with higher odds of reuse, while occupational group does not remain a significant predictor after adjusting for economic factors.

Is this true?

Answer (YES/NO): NO